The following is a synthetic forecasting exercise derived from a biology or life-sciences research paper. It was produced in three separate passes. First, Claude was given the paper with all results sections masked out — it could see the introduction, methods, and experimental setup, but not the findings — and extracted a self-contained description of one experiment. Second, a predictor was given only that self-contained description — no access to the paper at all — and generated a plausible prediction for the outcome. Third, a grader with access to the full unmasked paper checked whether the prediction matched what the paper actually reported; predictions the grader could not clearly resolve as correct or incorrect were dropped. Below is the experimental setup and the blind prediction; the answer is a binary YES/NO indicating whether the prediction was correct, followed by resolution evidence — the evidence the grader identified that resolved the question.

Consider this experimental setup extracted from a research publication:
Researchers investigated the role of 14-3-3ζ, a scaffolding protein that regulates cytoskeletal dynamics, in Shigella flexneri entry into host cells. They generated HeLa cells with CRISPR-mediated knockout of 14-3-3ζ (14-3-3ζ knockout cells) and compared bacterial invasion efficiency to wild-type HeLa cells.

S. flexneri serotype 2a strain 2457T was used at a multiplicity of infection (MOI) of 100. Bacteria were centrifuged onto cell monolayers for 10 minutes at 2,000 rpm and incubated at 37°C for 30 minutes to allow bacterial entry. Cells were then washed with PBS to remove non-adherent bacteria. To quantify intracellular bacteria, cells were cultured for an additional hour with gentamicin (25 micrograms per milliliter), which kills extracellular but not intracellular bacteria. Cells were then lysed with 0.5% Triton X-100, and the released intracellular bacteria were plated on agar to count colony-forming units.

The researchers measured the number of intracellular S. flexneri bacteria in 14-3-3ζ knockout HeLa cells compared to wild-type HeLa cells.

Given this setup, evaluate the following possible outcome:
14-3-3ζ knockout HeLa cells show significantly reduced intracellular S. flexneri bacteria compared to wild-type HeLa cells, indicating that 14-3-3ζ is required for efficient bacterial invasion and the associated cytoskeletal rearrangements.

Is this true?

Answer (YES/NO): YES